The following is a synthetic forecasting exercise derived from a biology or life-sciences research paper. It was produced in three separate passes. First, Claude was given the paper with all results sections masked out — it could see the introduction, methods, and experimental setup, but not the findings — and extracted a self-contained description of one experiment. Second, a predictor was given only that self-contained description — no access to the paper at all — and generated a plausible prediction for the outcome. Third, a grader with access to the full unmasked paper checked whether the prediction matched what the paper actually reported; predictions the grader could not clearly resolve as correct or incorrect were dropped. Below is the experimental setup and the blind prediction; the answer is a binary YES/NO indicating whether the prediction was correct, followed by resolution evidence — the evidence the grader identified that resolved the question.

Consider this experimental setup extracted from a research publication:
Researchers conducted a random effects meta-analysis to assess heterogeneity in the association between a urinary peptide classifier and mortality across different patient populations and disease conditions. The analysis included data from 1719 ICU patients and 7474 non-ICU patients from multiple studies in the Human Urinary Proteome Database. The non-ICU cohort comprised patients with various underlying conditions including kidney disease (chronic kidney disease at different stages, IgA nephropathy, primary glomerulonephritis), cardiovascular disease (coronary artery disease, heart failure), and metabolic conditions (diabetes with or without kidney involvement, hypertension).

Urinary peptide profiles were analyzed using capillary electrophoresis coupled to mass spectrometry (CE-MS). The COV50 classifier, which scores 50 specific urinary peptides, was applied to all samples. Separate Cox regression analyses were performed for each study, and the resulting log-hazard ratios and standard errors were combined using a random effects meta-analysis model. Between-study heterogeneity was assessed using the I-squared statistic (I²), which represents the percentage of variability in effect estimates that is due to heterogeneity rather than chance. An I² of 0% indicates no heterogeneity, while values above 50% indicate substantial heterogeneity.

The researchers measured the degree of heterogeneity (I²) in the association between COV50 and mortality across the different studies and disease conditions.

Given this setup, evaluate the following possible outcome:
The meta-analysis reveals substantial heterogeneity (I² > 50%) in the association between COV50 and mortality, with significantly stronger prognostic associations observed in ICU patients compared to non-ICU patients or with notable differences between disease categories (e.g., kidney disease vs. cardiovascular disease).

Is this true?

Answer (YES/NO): NO